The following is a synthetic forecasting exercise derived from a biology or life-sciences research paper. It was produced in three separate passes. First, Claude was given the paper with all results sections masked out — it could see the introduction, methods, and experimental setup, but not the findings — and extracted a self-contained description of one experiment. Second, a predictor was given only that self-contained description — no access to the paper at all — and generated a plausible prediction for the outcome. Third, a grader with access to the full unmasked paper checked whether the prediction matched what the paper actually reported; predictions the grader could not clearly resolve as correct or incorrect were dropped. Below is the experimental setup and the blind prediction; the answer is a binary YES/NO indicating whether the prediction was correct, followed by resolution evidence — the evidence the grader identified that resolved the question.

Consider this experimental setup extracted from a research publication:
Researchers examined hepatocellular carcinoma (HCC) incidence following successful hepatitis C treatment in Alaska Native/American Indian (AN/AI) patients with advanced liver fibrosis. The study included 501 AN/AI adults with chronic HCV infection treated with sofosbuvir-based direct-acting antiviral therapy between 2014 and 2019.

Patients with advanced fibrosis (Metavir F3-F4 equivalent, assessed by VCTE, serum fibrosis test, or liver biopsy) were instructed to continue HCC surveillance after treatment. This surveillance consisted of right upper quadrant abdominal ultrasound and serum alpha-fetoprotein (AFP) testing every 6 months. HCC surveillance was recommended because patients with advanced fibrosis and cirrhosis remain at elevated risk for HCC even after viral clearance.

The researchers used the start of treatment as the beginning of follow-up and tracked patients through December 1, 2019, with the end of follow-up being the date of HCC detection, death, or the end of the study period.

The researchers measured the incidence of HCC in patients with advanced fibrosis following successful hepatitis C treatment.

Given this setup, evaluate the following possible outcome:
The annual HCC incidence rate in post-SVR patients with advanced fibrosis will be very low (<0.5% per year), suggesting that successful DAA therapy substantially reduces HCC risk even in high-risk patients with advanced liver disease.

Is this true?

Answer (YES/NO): NO